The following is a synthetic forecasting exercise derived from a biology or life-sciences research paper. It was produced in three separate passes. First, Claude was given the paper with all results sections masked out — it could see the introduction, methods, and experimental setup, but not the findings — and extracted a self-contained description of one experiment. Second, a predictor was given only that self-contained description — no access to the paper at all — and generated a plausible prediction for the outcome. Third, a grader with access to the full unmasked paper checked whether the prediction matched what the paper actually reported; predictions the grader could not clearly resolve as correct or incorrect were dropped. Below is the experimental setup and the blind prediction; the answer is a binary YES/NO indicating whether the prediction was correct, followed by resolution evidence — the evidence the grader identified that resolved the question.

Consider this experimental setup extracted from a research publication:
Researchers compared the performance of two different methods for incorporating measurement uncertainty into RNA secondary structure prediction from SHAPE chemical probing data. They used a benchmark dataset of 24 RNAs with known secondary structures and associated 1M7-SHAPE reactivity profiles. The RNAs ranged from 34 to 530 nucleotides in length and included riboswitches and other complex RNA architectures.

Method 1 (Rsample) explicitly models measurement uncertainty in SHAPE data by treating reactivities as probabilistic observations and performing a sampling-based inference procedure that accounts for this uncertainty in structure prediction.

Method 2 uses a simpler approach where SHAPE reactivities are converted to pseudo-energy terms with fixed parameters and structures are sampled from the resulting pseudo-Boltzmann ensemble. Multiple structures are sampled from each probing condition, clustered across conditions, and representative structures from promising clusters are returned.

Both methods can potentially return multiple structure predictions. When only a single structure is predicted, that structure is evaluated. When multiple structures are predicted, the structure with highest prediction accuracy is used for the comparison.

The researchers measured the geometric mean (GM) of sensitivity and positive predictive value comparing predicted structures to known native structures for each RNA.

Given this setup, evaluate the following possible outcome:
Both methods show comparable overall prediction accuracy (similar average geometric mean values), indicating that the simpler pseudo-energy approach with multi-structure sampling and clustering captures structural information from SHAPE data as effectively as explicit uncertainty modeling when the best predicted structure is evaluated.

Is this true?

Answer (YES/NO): YES